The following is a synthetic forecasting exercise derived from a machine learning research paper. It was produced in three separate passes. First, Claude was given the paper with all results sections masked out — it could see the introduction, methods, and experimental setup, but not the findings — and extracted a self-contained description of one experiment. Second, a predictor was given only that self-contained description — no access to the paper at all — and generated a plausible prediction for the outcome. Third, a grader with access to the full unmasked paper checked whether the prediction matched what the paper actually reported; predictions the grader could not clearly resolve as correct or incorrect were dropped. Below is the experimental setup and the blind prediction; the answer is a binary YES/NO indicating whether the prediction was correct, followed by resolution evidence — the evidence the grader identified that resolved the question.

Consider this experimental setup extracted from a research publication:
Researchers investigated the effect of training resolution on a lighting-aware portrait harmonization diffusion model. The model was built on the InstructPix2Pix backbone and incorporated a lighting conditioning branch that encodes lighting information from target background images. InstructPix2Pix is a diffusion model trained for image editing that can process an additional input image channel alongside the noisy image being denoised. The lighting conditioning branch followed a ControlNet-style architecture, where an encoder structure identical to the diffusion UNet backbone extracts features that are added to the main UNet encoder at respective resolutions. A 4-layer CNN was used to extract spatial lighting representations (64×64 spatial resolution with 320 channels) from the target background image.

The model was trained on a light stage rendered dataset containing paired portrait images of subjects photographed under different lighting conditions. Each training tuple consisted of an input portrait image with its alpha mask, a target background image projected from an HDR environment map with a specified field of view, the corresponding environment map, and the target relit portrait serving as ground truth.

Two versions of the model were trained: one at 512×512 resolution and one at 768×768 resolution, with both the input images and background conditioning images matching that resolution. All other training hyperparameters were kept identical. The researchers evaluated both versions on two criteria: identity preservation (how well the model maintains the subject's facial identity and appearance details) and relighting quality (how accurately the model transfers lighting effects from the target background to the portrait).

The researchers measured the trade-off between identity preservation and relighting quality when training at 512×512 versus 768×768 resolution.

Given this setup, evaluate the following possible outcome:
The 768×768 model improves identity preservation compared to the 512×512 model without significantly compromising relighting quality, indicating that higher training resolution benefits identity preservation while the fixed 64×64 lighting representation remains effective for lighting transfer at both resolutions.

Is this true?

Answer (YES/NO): NO